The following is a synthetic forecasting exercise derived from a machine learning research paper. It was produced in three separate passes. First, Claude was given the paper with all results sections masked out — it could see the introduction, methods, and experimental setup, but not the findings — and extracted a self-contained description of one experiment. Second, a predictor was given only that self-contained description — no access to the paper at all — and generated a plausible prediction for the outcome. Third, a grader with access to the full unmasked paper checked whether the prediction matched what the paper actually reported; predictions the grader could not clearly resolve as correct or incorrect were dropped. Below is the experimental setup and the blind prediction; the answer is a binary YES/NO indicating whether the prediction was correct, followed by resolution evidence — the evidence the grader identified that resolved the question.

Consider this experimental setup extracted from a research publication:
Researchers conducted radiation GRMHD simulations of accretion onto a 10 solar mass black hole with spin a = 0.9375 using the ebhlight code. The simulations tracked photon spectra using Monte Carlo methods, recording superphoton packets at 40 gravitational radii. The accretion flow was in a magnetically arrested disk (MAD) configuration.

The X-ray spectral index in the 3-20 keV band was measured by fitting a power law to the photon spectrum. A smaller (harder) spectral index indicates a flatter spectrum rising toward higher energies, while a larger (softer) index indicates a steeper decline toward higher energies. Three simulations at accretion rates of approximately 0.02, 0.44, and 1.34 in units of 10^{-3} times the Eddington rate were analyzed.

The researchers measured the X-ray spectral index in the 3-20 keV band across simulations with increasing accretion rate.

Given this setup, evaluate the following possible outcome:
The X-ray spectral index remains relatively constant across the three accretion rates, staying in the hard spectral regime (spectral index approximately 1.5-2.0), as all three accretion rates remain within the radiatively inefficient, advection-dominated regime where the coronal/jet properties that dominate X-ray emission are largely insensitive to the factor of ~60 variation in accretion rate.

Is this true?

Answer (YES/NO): NO